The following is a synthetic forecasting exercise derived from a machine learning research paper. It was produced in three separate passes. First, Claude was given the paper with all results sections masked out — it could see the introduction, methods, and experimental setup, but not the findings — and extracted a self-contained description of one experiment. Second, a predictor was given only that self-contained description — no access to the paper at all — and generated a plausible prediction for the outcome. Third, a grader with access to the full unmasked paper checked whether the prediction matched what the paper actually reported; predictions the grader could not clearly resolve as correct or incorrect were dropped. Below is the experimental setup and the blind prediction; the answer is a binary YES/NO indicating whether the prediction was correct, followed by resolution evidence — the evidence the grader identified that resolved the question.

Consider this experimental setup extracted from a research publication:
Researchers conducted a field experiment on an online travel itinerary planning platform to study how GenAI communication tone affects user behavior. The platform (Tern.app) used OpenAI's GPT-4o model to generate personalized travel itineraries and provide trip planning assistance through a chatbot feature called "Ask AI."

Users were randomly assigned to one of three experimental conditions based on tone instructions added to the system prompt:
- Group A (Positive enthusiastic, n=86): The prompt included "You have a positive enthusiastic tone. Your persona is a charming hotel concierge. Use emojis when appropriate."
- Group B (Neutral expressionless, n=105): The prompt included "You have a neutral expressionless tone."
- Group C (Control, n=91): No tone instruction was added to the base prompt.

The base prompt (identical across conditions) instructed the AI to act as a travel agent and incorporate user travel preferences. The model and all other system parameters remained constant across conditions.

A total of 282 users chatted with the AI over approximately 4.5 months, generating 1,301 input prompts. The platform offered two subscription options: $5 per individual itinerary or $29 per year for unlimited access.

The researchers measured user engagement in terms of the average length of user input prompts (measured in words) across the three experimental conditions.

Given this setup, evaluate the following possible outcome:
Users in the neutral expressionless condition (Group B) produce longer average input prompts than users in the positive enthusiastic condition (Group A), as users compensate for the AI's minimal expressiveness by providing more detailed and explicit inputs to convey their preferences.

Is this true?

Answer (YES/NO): NO